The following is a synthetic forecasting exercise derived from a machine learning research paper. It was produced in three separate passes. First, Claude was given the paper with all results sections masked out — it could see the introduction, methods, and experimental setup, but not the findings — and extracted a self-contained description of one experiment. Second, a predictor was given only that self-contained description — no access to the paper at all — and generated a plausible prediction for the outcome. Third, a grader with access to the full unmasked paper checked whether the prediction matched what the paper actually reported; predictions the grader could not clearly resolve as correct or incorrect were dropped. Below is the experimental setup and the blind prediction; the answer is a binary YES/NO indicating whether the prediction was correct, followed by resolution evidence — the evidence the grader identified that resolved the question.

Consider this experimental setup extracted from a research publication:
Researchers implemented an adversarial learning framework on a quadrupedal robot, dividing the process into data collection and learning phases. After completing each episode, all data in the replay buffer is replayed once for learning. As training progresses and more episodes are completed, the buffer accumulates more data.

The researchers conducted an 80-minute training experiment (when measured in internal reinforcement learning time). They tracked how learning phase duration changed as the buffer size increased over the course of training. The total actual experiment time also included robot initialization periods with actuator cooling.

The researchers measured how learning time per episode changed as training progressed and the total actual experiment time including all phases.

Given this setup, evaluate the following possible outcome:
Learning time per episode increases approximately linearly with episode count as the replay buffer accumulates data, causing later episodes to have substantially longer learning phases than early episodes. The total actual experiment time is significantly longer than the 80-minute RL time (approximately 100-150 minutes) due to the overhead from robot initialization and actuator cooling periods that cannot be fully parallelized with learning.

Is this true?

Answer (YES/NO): NO